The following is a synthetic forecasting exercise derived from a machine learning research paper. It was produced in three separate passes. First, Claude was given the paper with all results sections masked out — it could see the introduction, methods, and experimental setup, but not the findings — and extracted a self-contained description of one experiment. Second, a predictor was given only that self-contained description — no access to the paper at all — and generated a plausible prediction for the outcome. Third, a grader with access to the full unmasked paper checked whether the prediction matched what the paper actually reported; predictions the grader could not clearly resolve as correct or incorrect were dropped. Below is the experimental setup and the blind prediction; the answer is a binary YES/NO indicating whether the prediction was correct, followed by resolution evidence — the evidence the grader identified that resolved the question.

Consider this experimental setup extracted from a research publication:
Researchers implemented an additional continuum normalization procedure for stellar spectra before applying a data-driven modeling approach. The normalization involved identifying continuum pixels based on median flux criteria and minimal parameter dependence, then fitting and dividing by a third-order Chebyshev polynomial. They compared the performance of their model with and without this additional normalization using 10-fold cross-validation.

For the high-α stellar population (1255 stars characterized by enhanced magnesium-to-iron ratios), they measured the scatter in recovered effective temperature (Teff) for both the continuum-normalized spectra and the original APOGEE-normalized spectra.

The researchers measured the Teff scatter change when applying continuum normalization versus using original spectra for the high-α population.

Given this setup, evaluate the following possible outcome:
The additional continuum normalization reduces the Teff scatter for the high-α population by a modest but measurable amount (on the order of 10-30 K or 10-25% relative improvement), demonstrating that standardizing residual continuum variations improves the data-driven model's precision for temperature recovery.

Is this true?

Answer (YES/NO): NO